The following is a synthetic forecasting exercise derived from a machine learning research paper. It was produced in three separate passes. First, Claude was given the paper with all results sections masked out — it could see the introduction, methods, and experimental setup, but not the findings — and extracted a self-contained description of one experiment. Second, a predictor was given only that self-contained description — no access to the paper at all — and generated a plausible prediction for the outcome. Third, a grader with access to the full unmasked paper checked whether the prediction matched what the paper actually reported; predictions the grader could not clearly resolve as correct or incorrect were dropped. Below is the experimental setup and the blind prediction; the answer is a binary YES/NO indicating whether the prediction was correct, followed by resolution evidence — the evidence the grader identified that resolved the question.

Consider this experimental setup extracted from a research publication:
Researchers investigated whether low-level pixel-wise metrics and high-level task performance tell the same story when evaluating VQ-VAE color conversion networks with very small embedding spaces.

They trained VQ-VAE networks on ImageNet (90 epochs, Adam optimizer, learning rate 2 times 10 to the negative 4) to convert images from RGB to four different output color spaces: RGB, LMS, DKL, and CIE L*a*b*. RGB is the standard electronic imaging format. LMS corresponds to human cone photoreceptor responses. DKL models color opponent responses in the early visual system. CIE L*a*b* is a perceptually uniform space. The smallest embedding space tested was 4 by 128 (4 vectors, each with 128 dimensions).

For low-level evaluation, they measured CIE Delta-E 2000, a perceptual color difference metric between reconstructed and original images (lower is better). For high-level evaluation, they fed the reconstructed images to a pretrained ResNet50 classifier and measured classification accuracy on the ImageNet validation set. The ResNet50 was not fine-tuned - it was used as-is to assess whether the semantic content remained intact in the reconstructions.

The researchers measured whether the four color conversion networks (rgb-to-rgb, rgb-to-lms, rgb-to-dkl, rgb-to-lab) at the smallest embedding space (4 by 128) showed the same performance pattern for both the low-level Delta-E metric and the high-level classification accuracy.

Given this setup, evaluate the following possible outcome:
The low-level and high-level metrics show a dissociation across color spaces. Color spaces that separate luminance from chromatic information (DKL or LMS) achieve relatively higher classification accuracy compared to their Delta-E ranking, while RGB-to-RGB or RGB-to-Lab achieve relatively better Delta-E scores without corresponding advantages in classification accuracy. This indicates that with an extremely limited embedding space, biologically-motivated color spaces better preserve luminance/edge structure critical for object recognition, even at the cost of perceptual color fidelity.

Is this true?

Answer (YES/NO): NO